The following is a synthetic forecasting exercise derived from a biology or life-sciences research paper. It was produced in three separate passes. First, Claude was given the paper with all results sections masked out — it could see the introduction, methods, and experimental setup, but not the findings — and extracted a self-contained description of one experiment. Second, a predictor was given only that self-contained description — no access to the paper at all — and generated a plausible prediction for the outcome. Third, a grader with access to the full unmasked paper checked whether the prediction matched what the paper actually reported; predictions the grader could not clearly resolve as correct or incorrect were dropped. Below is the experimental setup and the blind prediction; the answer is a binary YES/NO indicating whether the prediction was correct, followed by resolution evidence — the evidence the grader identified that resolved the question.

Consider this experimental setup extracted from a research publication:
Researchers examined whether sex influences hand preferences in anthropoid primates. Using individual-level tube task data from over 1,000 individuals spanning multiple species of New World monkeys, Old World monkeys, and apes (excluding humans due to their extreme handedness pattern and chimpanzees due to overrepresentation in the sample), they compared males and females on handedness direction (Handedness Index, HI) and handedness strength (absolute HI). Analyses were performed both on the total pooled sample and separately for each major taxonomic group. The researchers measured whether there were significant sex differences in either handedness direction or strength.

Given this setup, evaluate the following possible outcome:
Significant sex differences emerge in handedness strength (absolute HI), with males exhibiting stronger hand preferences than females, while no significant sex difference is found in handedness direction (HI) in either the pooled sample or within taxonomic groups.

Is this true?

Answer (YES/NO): NO